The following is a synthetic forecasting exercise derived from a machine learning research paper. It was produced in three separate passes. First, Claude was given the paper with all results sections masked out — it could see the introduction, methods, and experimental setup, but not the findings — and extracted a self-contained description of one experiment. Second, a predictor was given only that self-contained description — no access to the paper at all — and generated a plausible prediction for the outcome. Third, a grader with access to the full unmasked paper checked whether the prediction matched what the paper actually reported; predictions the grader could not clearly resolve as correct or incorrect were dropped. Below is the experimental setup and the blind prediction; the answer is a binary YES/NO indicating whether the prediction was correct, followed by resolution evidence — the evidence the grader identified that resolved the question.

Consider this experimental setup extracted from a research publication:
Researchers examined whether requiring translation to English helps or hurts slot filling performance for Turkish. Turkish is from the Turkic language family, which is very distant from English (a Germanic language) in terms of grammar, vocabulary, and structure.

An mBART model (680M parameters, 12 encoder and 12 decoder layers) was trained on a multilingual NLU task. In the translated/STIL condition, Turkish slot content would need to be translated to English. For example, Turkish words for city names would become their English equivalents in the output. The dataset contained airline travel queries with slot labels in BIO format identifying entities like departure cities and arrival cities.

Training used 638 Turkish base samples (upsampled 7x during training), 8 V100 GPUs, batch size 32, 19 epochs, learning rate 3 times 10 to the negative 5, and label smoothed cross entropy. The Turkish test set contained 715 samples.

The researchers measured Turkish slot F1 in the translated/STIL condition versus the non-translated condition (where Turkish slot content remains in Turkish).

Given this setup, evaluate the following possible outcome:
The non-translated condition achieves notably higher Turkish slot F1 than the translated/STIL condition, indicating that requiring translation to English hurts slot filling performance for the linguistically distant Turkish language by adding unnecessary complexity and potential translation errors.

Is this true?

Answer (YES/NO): NO